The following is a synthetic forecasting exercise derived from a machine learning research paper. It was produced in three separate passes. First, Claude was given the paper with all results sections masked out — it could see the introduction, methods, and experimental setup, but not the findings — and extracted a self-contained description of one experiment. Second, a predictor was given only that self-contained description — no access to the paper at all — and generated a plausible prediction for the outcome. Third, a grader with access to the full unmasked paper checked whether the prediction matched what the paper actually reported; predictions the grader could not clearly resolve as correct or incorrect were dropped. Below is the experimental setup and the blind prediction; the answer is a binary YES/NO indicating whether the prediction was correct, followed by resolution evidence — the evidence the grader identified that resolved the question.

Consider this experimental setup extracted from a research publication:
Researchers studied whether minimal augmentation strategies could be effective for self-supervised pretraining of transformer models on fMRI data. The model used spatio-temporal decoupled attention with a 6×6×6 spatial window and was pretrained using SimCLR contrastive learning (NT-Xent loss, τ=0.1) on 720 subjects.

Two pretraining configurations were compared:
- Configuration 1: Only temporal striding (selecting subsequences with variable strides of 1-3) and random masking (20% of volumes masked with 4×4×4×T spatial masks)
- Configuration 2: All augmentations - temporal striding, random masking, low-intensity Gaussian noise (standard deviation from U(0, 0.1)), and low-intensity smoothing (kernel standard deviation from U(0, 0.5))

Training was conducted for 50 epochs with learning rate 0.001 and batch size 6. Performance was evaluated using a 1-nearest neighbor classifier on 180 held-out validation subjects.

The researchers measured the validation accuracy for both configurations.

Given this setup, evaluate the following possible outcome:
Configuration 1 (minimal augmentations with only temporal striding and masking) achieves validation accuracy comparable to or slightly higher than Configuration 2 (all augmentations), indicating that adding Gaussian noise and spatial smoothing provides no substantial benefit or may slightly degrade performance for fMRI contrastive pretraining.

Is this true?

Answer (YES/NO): NO